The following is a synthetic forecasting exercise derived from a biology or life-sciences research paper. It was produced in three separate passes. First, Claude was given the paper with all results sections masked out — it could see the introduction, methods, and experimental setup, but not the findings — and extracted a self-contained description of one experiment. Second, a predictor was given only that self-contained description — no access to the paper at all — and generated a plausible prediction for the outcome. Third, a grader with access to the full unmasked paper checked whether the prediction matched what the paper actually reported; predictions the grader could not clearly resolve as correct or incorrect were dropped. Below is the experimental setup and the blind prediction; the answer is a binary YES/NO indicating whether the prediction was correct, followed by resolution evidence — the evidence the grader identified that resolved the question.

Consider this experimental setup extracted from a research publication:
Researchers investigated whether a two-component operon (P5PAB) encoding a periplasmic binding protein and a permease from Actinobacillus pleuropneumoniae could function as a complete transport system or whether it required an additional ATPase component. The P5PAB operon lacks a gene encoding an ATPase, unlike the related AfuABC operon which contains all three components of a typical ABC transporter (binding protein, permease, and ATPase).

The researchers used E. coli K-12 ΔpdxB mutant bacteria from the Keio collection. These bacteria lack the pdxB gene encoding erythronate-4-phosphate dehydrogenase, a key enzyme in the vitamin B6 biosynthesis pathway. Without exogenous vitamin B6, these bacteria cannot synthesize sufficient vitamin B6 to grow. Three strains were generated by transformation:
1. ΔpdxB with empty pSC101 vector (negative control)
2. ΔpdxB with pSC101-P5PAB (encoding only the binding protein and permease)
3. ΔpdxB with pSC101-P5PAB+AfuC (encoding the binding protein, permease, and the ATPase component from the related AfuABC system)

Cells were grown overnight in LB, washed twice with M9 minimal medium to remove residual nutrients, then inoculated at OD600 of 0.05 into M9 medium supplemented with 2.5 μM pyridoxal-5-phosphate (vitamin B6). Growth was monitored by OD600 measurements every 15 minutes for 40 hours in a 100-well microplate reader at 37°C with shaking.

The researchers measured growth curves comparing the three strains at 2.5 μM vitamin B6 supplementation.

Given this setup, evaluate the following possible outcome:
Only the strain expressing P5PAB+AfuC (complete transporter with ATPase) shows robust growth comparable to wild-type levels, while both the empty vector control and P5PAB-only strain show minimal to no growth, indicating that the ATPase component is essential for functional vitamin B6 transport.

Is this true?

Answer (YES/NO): YES